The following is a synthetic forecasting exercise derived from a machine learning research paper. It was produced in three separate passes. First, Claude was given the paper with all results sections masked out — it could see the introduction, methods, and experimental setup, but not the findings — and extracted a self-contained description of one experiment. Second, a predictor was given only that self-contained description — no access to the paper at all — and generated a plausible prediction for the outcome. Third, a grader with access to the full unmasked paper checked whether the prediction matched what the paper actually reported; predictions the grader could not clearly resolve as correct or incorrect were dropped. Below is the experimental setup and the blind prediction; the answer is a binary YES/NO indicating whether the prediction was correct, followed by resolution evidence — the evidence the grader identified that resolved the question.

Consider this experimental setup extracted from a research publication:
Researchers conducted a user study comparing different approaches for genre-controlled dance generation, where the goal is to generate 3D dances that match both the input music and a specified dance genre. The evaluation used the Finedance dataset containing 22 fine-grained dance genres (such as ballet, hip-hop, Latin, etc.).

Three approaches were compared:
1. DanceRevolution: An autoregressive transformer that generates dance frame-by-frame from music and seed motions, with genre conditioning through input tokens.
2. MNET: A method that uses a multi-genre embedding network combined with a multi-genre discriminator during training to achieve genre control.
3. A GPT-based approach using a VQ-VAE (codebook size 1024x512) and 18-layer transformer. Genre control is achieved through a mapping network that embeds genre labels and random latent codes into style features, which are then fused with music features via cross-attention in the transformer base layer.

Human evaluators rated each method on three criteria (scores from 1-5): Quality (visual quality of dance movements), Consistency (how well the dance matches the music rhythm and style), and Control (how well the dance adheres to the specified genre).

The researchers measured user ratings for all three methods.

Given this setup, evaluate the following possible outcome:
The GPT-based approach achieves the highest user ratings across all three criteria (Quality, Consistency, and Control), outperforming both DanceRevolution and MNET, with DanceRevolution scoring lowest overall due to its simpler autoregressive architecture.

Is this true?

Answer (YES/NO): NO